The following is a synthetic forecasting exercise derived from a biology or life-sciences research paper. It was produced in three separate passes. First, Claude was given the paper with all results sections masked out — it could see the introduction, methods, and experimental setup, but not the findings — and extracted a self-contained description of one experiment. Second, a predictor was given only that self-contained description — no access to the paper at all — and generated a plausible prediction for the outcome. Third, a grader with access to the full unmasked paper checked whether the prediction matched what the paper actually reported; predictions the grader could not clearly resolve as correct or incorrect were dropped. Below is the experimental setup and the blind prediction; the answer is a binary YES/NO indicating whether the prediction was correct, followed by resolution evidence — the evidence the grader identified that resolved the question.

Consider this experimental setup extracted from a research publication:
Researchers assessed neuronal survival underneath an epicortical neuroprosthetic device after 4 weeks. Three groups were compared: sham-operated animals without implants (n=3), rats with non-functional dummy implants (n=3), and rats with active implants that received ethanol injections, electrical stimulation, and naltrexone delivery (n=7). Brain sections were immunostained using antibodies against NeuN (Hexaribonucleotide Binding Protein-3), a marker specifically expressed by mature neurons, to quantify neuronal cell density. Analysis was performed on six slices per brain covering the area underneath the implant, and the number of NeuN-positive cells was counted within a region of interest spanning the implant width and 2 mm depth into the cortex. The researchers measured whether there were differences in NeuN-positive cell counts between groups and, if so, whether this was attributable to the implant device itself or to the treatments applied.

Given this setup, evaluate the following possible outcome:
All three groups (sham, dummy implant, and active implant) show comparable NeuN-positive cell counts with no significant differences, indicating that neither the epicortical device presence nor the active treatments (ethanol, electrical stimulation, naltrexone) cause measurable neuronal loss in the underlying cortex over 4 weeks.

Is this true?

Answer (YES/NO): NO